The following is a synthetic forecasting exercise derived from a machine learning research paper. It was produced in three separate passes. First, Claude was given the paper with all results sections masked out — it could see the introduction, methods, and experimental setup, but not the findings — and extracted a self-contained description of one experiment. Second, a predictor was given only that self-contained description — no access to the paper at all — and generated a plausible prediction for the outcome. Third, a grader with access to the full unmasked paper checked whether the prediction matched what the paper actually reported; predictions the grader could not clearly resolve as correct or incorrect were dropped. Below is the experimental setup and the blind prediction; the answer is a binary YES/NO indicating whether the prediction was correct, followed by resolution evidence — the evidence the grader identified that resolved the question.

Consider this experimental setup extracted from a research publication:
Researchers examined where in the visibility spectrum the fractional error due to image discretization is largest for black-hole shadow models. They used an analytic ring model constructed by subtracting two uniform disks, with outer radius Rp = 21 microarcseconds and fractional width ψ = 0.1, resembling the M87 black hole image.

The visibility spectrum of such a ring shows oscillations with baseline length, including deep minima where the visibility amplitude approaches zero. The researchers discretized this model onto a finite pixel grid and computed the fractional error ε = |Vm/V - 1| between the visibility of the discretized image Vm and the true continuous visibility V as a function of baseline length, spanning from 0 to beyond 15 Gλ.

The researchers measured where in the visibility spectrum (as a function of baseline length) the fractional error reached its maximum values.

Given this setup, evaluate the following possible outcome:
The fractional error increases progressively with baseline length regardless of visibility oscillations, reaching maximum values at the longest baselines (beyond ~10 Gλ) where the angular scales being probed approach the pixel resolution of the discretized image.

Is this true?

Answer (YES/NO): NO